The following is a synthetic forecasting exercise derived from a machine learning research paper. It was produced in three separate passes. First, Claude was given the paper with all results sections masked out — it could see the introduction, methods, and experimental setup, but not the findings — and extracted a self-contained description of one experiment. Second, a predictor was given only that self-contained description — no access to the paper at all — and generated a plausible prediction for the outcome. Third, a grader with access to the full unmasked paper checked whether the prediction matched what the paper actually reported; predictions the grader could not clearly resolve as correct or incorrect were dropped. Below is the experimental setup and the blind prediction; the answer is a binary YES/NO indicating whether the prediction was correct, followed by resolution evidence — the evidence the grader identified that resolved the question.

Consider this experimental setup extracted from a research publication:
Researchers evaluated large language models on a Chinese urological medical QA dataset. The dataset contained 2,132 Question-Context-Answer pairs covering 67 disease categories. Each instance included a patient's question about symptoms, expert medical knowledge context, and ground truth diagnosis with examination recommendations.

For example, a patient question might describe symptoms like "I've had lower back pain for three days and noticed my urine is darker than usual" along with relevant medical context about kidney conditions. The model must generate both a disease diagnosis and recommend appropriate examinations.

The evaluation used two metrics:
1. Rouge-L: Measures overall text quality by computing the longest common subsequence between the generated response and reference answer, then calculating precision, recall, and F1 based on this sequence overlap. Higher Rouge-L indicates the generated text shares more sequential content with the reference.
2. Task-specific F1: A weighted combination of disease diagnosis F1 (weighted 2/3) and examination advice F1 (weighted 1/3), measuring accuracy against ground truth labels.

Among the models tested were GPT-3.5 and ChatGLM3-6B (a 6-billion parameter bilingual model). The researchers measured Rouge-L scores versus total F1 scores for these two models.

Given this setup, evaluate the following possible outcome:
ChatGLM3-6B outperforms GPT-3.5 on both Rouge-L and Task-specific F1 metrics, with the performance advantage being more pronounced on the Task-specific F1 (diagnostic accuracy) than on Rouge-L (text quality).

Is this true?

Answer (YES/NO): NO